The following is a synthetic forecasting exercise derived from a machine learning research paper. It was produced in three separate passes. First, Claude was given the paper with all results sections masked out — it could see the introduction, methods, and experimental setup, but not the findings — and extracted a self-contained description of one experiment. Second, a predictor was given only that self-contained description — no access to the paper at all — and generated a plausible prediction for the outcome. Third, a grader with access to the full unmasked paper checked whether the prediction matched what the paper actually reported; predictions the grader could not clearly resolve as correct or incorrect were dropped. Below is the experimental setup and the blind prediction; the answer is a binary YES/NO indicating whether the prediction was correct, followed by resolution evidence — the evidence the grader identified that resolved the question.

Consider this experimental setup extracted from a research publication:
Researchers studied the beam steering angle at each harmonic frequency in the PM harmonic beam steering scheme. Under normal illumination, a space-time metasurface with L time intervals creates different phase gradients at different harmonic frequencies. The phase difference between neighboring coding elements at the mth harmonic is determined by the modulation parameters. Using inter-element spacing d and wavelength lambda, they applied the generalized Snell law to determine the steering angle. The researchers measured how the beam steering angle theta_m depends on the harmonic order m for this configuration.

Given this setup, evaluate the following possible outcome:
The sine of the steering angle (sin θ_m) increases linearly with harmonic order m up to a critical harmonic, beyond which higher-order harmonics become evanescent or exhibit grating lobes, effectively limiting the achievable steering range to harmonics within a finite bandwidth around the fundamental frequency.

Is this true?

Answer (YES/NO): NO